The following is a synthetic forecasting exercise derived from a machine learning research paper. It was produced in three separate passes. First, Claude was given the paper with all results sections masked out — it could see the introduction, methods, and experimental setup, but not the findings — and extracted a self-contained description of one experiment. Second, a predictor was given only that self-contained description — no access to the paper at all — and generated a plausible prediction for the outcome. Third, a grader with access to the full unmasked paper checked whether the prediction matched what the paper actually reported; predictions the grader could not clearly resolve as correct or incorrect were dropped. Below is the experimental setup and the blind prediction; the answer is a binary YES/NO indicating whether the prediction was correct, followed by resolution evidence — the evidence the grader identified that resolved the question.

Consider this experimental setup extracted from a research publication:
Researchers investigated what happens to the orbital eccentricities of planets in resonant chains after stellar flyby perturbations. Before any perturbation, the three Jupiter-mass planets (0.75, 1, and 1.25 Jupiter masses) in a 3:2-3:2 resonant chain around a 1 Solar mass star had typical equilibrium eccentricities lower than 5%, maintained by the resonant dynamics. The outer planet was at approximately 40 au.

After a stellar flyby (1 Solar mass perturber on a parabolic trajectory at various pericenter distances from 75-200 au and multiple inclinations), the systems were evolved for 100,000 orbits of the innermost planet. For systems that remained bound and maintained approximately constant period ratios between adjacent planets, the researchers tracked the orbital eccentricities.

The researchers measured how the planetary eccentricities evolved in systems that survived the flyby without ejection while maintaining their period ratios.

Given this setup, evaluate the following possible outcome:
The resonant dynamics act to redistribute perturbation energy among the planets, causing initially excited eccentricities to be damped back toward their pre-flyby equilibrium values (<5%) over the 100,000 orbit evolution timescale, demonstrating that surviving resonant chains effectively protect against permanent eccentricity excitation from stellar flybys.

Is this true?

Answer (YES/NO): NO